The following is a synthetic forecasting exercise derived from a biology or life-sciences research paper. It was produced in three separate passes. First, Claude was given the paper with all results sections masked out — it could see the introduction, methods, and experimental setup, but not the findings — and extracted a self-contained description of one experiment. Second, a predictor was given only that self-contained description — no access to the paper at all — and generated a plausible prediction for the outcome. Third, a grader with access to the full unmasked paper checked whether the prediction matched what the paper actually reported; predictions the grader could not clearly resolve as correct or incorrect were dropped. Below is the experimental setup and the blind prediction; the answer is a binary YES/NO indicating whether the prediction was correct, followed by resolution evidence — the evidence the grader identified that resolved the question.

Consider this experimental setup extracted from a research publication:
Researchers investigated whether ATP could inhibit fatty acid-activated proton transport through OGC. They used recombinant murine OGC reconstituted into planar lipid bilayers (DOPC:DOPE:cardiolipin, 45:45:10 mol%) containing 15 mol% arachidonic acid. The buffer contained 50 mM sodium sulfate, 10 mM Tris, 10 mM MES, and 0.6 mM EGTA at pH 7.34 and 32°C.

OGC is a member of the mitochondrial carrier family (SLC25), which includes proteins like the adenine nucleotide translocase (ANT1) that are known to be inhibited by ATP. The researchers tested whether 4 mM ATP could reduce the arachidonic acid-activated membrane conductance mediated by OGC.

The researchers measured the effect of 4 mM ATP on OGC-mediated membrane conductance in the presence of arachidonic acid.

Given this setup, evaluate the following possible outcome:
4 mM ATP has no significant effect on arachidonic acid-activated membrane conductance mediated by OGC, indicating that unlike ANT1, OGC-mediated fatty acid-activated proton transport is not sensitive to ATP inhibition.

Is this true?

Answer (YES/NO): NO